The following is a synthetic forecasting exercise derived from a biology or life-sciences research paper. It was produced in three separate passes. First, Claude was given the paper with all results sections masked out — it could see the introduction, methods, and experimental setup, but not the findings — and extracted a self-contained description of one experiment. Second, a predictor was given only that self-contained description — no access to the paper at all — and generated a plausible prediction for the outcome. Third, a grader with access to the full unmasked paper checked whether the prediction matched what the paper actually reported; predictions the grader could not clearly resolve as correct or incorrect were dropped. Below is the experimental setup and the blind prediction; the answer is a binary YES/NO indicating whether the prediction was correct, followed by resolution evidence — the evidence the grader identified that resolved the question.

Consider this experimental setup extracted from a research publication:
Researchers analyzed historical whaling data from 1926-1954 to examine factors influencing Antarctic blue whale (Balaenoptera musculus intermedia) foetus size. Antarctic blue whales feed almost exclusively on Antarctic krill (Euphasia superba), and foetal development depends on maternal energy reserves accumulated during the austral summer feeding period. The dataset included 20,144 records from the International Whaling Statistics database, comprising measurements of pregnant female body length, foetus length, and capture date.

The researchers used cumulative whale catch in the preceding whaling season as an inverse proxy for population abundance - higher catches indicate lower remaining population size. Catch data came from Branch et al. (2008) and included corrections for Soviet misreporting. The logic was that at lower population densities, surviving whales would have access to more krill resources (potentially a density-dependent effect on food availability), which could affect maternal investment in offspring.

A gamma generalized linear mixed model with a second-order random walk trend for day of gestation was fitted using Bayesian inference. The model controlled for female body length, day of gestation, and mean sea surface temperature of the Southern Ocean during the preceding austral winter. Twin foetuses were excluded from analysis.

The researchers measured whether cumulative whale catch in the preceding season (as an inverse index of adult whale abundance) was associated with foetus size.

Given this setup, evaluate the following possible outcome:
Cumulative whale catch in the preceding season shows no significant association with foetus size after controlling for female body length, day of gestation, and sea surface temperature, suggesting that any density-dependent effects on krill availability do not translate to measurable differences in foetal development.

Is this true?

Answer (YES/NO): NO